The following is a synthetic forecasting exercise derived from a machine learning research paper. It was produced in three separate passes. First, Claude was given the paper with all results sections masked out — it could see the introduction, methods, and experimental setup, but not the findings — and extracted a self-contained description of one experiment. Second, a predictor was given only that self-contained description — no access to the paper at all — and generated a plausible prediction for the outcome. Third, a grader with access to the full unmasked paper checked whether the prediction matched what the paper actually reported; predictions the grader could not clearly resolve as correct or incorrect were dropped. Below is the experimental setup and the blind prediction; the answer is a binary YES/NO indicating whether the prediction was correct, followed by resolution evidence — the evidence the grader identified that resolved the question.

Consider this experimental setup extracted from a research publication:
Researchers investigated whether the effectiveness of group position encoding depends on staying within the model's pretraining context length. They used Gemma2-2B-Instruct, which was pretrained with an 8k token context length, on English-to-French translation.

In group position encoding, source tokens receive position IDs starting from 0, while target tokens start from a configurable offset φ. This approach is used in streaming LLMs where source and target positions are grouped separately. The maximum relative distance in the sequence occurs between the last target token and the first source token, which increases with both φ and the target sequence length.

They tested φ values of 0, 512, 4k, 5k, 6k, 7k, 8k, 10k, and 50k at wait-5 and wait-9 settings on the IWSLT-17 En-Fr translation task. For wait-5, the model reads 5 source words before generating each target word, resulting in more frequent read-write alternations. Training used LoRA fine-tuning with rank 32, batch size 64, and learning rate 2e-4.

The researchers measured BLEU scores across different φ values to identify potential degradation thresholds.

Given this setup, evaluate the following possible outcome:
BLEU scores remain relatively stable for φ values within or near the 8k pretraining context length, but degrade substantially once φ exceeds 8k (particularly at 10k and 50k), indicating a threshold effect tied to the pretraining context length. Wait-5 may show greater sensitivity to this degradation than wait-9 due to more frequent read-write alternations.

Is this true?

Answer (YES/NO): NO